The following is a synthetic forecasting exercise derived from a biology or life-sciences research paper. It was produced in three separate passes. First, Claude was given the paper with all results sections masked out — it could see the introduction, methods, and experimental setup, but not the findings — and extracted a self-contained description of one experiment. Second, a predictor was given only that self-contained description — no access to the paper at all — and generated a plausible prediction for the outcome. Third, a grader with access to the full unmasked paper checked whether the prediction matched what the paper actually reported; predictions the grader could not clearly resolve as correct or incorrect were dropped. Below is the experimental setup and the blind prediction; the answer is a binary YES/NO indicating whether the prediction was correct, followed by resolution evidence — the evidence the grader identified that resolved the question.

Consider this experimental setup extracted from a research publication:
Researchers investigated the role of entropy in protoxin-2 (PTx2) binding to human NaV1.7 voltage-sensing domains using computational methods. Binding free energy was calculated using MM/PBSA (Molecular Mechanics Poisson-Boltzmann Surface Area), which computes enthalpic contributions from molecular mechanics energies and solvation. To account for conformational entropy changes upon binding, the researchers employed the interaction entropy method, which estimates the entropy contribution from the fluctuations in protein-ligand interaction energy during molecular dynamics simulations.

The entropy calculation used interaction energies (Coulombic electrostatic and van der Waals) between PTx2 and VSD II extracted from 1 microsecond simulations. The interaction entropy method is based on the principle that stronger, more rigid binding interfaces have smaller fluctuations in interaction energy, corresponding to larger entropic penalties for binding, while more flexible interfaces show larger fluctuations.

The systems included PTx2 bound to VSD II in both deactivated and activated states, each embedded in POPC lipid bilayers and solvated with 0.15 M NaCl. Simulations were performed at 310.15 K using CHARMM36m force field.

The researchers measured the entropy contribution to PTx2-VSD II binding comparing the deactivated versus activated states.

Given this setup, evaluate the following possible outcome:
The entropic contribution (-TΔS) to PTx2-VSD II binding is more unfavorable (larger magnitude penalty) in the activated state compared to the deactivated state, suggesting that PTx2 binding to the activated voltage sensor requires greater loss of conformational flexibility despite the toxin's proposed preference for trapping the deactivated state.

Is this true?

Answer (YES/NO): YES